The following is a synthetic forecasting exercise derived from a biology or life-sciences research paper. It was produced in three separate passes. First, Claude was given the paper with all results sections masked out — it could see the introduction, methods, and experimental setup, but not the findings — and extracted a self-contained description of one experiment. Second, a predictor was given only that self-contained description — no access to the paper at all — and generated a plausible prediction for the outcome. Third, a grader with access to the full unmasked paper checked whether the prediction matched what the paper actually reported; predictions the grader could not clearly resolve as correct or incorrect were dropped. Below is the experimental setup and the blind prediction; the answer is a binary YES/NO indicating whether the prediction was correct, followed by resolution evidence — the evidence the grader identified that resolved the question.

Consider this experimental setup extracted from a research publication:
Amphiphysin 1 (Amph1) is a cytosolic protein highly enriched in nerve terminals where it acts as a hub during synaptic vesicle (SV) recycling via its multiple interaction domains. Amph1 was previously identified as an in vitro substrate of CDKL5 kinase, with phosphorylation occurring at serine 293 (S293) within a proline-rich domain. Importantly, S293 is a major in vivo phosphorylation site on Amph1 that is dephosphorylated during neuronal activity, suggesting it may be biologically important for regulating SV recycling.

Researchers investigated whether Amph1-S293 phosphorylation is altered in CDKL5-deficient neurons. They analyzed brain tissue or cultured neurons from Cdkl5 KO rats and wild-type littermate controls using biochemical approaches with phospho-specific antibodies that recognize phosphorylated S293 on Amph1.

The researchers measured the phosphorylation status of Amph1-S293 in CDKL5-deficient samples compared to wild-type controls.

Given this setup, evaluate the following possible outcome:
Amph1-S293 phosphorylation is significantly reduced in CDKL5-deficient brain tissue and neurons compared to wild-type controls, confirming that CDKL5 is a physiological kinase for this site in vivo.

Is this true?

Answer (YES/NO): NO